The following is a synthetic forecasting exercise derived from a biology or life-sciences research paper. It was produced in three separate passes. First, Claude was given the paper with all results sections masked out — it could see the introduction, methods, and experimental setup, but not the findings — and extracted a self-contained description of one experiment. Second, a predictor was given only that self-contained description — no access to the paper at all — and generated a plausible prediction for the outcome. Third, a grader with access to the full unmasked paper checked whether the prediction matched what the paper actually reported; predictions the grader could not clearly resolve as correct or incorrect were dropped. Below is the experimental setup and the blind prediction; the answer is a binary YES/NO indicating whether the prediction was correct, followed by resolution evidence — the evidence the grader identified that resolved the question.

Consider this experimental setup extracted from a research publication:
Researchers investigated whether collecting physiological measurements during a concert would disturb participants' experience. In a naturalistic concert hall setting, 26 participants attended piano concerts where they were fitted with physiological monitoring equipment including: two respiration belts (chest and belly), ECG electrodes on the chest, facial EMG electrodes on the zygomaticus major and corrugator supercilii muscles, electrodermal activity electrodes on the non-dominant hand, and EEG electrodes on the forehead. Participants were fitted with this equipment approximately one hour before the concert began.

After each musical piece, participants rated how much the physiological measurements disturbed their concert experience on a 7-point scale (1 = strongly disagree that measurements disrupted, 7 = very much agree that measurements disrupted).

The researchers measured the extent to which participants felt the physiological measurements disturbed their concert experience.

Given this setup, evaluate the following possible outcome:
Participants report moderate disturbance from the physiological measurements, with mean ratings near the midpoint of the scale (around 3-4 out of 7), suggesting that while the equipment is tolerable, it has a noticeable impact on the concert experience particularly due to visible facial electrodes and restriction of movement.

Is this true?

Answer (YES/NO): NO